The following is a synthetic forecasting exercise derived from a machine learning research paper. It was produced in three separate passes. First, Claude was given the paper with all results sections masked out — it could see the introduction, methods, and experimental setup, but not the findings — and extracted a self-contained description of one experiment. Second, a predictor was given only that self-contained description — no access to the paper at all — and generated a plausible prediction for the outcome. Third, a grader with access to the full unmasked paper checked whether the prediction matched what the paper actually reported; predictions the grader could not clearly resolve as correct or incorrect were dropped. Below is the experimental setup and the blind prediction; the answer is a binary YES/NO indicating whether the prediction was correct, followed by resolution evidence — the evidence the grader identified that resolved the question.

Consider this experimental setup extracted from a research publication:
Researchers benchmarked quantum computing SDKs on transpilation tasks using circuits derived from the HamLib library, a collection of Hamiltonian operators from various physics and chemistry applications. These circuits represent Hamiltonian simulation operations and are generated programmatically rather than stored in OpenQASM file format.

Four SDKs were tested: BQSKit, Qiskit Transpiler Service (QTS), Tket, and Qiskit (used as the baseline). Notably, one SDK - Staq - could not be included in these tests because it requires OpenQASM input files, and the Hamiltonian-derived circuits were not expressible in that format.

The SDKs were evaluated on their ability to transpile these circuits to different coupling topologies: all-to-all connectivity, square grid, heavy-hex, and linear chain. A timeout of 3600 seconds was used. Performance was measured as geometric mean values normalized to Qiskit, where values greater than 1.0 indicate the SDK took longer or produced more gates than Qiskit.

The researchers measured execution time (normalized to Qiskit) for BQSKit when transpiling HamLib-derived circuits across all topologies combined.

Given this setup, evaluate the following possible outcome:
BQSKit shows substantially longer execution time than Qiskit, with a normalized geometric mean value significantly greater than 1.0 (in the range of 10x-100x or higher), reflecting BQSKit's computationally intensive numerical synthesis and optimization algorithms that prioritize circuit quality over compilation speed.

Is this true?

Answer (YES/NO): YES